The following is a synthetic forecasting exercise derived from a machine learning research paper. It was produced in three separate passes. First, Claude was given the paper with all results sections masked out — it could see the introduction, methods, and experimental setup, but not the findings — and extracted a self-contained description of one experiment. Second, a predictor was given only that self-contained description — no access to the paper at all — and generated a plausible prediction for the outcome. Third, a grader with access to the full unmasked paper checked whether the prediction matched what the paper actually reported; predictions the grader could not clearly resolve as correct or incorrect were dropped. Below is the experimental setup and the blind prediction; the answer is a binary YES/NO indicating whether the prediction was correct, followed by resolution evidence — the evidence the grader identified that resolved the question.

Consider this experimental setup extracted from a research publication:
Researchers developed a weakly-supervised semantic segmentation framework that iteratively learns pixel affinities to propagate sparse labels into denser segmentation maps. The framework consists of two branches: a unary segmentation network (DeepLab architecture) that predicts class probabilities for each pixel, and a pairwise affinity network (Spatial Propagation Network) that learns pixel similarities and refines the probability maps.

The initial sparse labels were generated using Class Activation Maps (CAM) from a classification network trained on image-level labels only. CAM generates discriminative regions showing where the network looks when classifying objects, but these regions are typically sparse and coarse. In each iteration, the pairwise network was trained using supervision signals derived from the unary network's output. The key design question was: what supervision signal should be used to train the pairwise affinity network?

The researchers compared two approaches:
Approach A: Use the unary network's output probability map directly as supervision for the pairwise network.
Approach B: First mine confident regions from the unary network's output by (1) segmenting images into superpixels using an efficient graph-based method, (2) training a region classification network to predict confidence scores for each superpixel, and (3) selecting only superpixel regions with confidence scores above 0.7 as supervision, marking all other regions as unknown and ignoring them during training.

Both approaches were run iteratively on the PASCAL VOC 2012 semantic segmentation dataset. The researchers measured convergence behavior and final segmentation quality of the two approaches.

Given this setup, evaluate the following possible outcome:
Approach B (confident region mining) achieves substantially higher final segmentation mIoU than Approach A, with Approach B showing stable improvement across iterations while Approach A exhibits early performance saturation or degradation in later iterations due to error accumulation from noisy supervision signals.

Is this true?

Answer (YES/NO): YES